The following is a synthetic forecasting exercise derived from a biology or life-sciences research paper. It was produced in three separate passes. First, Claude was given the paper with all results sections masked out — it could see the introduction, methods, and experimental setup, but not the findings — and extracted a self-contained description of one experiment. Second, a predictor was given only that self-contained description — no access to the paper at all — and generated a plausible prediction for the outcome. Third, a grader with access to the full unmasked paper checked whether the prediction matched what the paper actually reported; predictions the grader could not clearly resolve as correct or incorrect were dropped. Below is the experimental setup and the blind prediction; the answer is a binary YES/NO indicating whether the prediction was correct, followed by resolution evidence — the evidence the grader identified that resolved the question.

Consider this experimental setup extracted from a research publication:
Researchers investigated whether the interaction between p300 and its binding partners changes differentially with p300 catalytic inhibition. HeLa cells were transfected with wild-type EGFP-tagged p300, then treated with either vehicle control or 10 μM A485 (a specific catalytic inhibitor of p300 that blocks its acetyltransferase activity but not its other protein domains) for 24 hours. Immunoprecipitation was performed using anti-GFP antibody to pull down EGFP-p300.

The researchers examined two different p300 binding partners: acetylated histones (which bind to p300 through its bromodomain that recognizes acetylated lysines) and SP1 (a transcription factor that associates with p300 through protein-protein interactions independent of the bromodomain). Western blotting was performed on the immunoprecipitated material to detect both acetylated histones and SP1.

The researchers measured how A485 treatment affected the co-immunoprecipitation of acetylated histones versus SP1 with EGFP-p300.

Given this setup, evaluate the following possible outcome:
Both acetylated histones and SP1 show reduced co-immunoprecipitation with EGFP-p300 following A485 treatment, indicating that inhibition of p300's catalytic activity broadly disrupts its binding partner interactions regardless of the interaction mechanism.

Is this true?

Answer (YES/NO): NO